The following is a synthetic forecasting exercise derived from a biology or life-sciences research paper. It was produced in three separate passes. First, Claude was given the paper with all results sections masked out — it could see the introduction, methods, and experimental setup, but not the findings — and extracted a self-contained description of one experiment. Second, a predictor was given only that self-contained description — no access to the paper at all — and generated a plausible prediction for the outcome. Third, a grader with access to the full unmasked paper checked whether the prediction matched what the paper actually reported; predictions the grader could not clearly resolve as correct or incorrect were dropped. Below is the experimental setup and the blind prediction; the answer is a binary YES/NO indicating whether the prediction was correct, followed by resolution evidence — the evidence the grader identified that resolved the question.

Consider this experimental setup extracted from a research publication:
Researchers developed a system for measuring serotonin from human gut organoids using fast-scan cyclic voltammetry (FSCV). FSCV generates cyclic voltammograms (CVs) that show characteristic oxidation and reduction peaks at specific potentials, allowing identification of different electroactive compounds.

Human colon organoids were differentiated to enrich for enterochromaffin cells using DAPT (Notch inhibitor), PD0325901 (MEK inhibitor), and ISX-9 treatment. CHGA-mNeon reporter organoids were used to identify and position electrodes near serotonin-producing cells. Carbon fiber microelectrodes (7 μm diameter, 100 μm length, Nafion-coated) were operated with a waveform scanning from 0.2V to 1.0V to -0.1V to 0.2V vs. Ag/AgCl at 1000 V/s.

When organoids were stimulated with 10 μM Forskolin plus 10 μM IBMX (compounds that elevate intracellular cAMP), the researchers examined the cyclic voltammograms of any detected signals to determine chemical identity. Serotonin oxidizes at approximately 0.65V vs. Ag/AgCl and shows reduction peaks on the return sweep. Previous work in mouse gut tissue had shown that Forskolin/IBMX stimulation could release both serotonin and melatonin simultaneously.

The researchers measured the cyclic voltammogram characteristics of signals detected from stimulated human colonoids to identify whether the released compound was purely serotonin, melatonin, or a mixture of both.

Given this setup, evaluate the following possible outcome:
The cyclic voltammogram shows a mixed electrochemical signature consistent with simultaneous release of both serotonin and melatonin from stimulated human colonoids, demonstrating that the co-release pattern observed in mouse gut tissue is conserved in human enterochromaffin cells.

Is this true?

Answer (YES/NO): NO